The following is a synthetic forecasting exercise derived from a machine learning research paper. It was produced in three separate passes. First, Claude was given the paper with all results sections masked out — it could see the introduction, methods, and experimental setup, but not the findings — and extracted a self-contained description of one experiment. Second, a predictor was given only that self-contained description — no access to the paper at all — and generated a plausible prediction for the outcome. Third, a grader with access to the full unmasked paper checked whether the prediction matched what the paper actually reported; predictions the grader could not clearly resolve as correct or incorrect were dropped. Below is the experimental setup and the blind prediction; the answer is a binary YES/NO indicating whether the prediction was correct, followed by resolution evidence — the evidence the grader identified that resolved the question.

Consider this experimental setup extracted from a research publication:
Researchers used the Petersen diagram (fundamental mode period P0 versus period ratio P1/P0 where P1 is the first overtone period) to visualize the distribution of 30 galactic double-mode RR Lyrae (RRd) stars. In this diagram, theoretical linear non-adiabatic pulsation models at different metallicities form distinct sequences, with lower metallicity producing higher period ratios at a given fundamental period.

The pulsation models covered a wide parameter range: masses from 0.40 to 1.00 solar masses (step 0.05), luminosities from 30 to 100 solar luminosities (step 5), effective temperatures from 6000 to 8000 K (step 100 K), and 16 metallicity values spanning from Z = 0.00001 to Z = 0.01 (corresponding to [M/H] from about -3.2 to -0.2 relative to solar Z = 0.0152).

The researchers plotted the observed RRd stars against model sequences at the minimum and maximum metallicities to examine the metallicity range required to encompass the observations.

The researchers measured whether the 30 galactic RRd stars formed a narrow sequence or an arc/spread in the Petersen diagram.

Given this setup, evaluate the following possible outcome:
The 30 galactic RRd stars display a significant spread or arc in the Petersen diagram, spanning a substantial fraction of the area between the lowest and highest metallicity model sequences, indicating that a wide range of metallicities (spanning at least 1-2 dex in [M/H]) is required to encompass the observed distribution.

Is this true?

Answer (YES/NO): YES